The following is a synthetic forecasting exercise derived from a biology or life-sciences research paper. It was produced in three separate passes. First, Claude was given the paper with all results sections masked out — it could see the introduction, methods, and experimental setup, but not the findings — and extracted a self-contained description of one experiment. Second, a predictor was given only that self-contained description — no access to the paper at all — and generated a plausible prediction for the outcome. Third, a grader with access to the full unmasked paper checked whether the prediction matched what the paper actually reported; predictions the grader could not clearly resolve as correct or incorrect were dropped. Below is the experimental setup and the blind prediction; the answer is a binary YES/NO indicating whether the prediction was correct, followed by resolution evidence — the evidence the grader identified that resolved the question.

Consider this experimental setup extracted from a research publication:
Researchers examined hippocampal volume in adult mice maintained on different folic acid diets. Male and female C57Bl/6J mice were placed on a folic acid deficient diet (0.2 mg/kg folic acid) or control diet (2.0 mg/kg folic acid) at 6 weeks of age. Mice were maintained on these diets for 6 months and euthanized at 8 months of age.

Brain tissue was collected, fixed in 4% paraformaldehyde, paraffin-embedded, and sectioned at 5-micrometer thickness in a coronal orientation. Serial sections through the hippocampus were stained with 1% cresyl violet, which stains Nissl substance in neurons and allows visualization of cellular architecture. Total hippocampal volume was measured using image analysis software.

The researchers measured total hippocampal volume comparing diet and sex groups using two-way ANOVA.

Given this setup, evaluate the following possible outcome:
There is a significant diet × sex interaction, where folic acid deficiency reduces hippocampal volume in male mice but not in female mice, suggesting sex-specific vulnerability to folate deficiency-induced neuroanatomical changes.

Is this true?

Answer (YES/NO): NO